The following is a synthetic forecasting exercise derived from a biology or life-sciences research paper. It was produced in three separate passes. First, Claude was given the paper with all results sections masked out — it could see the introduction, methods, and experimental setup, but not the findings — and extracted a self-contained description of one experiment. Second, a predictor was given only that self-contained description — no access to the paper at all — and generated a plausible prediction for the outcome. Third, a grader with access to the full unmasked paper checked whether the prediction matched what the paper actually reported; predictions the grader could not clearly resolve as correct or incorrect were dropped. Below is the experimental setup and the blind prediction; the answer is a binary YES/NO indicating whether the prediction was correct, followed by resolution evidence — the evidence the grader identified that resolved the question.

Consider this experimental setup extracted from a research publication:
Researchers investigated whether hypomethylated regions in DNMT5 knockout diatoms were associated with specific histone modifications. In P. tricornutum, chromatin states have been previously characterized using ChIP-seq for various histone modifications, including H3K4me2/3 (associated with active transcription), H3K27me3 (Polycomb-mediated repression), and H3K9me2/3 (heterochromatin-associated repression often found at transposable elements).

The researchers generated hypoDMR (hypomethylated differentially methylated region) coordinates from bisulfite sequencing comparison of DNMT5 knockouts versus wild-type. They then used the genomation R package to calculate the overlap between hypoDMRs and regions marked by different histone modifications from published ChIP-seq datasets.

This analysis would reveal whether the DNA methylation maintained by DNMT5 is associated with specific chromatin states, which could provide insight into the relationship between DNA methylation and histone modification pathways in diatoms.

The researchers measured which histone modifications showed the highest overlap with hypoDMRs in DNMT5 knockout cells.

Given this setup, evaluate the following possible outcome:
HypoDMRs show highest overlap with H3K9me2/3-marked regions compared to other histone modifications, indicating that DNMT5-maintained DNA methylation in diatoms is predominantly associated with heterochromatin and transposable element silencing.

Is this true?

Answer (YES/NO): NO